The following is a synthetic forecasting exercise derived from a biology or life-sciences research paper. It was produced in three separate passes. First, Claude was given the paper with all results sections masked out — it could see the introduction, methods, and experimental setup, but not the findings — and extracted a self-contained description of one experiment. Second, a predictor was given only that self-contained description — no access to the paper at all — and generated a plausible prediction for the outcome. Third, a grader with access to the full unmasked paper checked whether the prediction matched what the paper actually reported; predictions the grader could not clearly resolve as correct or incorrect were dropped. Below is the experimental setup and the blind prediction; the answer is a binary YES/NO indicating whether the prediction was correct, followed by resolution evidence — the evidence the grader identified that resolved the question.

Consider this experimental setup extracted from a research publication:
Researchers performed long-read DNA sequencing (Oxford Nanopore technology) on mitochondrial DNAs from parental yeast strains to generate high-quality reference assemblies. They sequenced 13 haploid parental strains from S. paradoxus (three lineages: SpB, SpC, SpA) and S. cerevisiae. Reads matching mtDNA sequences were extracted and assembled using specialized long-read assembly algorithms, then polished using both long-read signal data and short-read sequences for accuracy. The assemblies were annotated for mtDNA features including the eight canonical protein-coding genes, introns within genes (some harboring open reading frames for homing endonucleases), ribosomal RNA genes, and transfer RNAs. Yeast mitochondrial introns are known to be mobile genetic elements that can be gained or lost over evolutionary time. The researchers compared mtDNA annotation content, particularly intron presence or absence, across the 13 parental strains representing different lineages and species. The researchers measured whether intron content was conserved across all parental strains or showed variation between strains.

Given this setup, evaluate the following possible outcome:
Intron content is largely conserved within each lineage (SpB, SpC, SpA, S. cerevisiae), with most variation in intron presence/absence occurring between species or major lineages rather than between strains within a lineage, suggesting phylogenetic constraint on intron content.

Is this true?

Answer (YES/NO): NO